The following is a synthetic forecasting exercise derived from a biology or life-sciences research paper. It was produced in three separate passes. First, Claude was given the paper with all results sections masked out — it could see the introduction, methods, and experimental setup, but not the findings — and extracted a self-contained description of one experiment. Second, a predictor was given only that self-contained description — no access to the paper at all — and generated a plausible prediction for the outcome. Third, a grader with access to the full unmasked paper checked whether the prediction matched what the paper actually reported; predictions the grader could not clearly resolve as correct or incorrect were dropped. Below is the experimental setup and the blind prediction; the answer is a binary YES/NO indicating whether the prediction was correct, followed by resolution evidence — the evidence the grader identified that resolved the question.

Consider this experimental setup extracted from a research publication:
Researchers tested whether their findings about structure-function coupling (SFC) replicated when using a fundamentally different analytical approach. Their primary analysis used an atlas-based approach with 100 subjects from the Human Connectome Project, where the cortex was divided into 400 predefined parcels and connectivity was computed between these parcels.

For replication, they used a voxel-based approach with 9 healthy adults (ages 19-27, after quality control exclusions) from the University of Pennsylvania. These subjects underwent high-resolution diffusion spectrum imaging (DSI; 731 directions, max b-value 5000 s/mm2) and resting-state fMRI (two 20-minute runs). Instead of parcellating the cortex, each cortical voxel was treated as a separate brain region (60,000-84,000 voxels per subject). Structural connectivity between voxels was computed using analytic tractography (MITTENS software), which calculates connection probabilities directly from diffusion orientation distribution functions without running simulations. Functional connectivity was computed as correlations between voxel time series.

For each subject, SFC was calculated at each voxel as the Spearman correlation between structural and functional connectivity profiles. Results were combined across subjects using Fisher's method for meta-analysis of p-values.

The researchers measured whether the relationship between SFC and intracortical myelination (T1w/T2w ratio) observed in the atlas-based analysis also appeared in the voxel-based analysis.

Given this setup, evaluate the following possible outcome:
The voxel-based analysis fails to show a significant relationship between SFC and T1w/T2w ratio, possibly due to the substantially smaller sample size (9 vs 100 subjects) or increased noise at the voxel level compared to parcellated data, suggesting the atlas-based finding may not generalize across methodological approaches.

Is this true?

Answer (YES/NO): NO